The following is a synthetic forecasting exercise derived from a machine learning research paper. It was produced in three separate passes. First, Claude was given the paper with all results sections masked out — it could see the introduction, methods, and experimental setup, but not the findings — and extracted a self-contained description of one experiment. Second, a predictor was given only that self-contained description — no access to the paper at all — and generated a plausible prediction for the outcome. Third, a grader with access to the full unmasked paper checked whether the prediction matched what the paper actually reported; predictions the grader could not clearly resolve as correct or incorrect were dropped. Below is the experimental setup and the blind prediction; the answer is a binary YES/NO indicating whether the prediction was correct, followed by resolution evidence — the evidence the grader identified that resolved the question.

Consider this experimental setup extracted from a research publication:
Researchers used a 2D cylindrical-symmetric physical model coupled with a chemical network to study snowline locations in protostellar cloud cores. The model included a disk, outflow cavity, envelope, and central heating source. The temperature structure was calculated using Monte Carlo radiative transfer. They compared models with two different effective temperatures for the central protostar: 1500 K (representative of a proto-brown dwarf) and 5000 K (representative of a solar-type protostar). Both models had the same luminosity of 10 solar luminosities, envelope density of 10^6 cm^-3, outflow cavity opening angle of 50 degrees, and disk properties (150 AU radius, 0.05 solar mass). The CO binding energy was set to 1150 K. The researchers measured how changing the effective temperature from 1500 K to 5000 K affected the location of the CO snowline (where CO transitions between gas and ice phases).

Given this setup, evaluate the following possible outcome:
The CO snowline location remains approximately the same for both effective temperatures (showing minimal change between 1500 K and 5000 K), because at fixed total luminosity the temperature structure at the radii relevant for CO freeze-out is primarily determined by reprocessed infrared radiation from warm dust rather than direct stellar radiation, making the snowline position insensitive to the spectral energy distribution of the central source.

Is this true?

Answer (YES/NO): YES